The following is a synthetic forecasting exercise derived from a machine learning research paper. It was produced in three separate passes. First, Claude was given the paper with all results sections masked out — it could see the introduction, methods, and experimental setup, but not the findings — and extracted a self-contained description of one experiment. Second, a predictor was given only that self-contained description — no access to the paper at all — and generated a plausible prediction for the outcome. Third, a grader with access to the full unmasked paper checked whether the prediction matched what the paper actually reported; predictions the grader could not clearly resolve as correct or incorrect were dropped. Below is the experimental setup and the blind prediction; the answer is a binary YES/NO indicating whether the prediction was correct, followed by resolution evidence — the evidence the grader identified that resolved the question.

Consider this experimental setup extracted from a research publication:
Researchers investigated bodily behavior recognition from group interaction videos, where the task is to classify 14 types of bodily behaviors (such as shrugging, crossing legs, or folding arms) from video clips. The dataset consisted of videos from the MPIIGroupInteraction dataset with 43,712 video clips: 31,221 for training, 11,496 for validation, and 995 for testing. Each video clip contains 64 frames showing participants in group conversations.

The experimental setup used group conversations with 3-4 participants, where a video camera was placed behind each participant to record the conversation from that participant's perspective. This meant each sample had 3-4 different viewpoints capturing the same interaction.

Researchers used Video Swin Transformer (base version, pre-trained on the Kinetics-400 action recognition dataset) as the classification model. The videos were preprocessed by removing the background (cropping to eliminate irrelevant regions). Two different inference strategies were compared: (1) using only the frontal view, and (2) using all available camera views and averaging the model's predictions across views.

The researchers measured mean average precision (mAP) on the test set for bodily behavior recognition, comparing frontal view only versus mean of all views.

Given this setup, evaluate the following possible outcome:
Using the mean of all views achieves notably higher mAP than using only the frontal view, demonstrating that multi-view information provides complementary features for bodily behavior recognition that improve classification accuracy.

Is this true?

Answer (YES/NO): YES